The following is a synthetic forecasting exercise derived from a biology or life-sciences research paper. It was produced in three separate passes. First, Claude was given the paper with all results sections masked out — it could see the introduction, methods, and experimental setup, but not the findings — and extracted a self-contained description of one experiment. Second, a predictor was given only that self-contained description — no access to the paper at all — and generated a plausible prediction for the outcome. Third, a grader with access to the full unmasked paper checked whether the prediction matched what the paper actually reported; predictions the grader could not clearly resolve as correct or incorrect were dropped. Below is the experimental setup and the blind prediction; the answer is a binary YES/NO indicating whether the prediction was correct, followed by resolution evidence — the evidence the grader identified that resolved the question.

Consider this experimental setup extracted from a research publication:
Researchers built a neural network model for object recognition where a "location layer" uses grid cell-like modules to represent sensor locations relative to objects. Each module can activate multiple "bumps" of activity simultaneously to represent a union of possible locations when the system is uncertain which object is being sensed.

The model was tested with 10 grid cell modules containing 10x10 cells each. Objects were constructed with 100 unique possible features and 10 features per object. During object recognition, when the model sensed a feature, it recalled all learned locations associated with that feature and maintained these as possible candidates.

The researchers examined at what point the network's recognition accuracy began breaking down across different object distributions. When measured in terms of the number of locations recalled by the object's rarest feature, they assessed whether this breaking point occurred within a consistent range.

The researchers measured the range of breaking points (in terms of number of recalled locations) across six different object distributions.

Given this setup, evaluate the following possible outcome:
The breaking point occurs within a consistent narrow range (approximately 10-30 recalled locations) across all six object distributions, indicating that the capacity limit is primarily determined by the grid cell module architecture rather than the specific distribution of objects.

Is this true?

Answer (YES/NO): NO